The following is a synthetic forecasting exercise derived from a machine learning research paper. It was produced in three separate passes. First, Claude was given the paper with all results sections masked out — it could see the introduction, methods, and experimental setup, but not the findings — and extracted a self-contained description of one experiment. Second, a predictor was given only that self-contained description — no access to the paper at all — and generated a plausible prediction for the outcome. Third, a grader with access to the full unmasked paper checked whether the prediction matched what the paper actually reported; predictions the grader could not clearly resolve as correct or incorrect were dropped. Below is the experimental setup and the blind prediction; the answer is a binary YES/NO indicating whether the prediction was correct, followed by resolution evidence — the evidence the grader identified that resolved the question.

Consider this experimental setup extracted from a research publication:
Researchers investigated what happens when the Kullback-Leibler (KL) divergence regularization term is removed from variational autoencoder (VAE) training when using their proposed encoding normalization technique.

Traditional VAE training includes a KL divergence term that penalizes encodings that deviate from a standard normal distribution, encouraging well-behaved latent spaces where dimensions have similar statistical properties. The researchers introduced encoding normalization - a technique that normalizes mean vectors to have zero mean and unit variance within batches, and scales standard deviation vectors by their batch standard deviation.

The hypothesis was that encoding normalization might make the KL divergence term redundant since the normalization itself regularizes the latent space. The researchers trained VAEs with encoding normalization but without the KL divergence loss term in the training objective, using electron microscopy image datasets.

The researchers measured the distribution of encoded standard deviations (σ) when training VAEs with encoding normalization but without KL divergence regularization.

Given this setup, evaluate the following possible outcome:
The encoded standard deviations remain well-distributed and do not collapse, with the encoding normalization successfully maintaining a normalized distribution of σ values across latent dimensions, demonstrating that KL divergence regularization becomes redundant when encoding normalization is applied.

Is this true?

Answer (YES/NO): NO